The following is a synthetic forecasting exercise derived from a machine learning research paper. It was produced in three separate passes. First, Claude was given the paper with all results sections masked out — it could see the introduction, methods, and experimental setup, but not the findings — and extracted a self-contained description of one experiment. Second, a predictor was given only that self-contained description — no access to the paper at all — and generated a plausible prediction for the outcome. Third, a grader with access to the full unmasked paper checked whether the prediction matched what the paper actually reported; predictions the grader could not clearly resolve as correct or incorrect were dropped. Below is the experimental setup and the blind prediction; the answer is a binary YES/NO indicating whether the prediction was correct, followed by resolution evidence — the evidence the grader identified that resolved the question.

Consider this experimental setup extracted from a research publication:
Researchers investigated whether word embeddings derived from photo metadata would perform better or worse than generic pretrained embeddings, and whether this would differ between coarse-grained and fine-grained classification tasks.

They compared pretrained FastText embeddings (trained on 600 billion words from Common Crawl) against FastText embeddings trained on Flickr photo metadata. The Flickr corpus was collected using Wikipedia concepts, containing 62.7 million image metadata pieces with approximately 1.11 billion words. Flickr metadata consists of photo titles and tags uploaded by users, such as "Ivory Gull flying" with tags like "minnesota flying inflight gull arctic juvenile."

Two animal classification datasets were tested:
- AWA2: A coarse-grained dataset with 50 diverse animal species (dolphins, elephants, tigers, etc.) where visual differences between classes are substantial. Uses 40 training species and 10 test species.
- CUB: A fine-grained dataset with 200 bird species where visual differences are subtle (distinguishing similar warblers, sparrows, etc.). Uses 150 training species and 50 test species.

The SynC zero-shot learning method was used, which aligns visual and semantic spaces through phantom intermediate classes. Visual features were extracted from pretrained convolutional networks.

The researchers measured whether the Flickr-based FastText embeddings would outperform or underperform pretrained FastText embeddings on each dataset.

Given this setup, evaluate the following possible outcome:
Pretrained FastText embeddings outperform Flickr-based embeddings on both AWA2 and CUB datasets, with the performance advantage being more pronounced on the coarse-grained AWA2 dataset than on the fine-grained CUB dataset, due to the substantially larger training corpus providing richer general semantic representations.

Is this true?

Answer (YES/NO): NO